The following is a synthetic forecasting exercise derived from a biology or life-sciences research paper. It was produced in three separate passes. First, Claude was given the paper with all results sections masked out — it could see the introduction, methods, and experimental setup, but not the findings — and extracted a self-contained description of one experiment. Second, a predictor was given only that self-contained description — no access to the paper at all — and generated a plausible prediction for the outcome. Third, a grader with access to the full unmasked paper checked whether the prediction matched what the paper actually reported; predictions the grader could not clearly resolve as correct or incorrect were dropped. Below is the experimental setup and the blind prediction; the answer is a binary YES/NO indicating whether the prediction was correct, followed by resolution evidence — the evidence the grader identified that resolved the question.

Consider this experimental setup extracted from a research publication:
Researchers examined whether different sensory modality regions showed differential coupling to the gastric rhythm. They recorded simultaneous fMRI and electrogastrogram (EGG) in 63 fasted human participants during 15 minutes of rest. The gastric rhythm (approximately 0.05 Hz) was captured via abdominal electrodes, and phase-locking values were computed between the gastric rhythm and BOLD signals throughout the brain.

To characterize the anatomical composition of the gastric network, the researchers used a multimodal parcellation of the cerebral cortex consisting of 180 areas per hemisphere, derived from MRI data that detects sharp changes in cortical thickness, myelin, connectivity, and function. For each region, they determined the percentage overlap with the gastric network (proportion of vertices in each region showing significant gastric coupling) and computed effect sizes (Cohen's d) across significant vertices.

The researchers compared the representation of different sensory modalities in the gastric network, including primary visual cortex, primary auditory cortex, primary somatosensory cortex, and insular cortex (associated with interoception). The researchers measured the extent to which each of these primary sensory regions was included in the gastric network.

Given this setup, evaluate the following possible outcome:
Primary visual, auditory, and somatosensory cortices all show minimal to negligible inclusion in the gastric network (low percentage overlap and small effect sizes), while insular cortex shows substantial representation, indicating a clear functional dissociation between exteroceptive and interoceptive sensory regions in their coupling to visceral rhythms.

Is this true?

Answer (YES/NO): NO